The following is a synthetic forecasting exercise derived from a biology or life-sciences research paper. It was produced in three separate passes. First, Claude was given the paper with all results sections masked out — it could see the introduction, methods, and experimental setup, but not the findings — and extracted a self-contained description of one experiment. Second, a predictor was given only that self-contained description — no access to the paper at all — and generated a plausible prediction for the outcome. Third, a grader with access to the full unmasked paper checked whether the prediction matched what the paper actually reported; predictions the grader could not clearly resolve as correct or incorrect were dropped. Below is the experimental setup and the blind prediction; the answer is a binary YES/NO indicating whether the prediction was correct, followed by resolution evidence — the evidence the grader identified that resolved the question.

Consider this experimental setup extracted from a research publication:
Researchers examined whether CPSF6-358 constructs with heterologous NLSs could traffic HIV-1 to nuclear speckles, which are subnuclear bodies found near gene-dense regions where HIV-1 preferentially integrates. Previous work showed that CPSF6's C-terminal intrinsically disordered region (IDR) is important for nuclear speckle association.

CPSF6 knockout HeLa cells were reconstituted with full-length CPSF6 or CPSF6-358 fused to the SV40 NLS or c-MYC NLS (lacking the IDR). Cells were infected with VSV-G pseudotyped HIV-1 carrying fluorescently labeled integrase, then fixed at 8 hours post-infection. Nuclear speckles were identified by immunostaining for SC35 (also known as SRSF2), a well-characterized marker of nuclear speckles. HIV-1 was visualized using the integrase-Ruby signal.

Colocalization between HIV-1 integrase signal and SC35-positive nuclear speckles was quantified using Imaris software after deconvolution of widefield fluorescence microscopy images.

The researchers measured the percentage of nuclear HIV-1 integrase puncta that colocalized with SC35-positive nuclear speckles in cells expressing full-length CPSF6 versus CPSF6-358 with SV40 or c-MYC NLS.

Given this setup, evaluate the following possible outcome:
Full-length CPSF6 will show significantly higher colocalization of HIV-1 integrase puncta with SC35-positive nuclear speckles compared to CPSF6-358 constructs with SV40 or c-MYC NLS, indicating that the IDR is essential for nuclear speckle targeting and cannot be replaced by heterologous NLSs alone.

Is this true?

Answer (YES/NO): NO